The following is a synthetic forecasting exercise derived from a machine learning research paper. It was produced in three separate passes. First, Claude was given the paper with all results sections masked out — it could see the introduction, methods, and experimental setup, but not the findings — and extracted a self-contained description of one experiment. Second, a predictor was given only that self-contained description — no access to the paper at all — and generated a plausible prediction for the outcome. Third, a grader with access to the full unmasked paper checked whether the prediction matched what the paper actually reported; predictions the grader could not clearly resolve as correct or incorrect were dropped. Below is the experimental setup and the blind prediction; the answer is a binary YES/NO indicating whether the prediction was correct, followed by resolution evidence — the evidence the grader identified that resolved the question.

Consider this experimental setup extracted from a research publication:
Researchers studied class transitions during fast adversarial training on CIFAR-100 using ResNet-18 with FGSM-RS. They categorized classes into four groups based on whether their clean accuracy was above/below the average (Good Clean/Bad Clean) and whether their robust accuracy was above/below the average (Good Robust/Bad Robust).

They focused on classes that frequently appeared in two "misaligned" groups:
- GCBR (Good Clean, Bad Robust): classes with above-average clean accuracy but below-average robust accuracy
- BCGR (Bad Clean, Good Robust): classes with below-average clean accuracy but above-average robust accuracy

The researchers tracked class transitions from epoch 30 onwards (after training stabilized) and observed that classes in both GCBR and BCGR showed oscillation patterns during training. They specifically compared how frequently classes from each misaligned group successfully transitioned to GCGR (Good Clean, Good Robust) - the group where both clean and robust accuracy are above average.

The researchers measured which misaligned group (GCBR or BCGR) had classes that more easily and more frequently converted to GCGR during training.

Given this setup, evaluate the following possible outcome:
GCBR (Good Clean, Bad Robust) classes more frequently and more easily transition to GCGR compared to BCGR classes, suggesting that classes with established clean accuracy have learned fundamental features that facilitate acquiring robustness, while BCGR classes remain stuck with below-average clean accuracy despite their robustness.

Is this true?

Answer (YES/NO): NO